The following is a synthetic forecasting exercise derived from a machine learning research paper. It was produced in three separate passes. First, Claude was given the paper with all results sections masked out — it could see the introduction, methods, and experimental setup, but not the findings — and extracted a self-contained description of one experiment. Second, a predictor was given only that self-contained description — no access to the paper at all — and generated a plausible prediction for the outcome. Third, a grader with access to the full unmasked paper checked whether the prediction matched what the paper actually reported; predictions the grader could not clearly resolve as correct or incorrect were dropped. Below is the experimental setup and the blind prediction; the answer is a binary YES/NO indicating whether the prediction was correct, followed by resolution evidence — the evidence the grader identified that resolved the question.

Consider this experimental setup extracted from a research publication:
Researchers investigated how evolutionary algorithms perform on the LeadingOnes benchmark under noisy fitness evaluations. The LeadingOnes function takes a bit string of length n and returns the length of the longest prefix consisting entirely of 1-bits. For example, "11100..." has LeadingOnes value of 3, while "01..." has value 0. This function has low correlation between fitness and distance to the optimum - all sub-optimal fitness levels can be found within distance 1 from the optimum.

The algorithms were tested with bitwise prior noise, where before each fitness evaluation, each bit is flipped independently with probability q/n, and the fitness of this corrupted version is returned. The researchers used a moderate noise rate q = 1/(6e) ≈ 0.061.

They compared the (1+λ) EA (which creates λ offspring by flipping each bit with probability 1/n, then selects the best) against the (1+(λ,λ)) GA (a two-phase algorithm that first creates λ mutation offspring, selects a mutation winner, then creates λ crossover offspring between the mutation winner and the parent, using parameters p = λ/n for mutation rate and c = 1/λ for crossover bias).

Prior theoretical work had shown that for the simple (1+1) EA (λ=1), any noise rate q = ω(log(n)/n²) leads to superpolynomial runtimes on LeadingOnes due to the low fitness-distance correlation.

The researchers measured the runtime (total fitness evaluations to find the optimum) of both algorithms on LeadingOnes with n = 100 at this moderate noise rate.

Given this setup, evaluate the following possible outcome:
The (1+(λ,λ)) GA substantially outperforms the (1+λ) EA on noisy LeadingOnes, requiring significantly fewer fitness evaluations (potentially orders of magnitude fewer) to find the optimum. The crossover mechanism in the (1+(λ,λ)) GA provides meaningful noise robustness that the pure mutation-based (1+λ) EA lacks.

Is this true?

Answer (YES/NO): NO